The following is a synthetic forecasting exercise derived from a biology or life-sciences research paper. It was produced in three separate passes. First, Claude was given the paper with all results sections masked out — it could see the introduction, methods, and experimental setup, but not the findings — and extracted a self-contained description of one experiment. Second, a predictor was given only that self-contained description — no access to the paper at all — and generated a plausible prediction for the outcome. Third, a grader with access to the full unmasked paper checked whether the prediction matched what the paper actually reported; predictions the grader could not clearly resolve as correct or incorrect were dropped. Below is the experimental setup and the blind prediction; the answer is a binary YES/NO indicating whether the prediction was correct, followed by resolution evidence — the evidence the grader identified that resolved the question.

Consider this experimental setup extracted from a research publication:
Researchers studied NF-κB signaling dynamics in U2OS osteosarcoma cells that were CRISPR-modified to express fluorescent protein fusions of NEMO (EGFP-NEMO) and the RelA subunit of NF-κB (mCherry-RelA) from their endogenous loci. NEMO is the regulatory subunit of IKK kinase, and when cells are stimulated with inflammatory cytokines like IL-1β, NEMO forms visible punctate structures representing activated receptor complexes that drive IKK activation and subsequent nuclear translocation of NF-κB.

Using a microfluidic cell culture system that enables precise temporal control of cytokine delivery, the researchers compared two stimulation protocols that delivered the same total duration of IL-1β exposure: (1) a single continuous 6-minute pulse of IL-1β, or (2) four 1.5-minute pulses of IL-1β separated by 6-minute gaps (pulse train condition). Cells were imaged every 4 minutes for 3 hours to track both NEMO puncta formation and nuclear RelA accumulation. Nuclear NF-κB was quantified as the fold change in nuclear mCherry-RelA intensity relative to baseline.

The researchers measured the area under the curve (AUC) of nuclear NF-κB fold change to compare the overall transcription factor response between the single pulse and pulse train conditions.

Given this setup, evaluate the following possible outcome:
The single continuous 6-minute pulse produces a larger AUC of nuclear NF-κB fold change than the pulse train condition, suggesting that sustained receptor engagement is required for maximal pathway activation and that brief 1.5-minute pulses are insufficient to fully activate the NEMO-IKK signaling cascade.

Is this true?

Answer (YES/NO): NO